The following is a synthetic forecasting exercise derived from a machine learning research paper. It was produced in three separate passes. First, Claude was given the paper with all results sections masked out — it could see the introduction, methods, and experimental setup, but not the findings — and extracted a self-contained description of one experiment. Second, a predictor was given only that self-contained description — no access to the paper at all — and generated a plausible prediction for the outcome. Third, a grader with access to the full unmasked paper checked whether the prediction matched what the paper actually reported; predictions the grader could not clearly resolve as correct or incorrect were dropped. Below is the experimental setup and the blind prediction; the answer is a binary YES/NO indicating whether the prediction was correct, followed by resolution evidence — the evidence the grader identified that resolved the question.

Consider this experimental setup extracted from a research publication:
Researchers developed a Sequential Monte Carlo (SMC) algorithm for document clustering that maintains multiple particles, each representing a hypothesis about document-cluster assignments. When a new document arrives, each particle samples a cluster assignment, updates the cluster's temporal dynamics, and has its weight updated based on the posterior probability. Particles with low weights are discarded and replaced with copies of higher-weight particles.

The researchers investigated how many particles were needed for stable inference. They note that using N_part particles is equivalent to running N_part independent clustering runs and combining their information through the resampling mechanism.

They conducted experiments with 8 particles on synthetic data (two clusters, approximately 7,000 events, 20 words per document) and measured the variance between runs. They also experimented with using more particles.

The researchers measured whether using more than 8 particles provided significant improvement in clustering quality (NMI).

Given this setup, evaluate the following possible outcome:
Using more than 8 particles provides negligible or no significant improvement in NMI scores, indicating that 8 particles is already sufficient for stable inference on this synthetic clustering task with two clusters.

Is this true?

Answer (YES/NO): YES